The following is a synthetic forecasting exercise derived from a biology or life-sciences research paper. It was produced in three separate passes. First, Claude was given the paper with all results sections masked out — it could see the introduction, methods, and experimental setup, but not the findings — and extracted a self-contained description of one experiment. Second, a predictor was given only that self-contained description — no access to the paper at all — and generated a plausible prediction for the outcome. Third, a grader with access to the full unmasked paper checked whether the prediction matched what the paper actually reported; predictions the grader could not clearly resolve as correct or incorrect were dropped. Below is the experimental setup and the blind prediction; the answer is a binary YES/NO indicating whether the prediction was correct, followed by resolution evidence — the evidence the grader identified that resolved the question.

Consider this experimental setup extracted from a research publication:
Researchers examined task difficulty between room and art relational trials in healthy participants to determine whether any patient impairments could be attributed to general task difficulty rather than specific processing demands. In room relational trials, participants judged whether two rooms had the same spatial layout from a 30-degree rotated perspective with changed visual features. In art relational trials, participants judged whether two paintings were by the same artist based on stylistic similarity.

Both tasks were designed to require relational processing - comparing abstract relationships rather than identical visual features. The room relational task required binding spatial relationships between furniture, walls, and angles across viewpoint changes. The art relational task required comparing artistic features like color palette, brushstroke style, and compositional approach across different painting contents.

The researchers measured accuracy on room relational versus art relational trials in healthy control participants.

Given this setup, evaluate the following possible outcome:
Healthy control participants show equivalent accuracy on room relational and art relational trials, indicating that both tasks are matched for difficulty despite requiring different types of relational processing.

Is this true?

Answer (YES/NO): YES